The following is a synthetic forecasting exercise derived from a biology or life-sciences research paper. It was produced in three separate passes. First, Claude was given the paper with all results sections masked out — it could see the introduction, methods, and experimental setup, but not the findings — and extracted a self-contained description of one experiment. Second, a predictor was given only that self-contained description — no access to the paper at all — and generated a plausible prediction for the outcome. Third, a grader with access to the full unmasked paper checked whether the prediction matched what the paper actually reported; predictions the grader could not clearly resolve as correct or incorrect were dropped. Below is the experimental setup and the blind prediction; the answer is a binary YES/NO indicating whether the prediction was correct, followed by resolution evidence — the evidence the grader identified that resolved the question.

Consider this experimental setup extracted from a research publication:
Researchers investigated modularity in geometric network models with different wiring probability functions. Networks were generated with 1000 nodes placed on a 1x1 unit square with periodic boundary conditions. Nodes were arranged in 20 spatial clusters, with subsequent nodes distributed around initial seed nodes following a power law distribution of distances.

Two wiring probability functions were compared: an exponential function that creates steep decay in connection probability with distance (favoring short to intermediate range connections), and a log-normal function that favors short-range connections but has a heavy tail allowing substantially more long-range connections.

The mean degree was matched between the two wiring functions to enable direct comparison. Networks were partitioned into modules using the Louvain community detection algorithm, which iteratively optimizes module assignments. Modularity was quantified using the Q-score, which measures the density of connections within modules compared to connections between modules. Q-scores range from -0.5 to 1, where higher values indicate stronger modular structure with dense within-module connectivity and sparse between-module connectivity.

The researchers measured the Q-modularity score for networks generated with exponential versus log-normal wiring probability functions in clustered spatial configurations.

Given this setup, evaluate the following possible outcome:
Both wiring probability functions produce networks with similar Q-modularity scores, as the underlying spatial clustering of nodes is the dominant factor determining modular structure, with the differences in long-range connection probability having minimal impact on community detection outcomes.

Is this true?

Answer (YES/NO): NO